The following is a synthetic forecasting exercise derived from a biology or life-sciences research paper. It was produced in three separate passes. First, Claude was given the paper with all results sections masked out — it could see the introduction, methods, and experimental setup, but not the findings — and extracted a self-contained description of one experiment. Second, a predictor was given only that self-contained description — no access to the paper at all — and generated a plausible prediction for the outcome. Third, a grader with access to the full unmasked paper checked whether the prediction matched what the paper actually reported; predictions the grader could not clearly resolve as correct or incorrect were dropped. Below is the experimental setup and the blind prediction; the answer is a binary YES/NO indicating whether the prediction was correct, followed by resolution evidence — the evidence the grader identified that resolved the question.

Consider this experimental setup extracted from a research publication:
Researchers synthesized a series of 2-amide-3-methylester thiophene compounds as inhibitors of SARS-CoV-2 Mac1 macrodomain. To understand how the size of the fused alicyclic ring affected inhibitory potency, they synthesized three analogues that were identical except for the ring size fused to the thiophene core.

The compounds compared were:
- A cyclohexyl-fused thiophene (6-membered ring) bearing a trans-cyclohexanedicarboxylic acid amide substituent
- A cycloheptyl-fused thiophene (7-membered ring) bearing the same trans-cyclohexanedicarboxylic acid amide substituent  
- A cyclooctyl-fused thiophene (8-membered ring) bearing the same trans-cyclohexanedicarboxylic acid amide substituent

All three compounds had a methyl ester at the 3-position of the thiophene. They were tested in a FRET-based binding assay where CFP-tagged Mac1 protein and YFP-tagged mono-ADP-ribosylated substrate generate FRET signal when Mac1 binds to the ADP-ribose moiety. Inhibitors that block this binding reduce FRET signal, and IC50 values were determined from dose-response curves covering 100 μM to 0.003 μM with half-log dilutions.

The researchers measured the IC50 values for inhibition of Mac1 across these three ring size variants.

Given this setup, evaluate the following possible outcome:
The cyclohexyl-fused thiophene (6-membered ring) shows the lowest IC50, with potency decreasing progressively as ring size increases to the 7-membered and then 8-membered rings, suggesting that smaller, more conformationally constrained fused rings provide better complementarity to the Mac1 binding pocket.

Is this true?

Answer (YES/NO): NO